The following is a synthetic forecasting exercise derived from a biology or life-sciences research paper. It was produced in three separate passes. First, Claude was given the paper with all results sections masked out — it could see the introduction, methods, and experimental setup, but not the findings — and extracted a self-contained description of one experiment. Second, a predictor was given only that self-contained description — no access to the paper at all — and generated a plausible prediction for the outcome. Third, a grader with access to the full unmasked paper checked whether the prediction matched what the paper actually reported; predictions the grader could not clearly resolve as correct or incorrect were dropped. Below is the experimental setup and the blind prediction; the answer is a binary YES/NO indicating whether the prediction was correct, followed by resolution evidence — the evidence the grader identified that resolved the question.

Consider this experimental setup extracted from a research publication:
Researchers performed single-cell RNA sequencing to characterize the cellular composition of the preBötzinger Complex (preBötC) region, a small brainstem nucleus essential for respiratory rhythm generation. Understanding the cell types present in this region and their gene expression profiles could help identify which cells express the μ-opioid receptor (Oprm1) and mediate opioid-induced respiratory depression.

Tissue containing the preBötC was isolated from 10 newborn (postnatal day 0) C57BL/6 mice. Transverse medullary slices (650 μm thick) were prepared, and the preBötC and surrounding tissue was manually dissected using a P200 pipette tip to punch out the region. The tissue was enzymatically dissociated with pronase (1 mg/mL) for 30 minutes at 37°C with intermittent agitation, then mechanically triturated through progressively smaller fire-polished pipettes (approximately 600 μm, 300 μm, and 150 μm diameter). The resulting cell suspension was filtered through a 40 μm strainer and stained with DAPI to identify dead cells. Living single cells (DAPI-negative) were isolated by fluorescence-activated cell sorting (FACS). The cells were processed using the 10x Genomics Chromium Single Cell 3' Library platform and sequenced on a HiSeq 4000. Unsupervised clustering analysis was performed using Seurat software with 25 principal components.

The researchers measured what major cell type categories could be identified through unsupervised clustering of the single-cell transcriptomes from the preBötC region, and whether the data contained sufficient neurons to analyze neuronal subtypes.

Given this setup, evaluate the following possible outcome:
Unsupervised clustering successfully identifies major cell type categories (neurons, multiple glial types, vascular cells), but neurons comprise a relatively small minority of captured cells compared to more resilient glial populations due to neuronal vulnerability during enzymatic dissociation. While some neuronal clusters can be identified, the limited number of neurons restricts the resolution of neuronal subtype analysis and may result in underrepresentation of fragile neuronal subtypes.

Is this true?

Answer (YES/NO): NO